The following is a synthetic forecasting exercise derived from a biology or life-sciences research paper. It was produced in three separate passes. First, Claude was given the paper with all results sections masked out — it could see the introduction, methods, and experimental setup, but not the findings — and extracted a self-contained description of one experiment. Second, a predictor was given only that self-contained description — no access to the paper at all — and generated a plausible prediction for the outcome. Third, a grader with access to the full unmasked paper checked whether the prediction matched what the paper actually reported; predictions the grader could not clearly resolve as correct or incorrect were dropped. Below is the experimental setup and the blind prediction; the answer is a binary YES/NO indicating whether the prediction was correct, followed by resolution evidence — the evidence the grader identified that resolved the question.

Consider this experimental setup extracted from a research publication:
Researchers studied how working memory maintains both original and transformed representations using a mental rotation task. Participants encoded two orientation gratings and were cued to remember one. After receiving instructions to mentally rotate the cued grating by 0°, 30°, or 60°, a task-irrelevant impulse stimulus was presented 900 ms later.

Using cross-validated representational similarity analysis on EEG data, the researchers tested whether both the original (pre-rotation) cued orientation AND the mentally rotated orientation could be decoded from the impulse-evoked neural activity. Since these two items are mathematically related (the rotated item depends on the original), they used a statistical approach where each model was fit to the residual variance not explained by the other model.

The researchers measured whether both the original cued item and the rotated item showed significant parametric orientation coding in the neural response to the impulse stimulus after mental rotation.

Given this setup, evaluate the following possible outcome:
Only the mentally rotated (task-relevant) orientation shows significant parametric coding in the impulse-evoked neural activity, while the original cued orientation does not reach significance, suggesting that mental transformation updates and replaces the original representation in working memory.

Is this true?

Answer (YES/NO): NO